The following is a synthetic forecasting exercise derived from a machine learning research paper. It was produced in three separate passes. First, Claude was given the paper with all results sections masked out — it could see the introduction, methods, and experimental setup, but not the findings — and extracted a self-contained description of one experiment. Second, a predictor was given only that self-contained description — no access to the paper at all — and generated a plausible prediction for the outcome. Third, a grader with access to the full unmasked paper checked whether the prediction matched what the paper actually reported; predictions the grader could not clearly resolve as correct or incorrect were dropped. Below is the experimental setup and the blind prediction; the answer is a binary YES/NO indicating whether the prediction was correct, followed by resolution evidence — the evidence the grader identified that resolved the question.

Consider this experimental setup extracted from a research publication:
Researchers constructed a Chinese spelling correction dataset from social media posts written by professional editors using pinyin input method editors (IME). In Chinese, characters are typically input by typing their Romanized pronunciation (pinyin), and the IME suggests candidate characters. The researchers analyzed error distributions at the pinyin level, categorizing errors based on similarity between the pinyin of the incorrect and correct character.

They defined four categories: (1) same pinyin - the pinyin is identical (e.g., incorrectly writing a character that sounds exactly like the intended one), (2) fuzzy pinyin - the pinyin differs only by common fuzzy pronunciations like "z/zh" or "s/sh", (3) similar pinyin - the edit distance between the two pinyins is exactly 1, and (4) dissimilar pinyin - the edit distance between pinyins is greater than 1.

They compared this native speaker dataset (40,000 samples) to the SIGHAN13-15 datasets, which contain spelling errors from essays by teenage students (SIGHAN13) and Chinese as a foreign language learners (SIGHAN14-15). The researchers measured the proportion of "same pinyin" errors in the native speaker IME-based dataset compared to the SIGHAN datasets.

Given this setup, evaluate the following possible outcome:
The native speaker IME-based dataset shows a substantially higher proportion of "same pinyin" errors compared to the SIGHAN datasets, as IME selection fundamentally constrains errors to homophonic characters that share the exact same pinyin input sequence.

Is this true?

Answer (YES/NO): YES